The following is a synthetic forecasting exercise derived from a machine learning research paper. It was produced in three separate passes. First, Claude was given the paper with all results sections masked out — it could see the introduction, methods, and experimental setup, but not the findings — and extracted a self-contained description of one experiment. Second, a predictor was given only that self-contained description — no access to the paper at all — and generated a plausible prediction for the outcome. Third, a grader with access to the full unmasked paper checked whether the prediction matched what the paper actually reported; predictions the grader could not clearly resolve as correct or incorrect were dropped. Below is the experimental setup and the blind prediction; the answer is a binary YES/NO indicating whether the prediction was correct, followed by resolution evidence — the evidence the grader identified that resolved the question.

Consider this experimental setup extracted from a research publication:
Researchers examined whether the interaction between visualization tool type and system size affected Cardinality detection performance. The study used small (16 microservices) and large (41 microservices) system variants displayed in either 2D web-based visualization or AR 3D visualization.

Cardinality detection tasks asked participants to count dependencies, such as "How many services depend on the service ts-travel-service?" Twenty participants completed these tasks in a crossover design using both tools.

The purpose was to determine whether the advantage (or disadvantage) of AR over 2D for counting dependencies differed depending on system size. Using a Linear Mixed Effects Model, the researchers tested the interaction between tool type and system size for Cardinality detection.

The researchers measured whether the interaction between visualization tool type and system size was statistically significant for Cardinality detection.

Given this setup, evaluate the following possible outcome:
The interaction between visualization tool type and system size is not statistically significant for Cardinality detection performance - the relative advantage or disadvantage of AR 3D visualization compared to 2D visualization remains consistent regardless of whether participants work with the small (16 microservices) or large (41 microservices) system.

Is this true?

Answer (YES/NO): YES